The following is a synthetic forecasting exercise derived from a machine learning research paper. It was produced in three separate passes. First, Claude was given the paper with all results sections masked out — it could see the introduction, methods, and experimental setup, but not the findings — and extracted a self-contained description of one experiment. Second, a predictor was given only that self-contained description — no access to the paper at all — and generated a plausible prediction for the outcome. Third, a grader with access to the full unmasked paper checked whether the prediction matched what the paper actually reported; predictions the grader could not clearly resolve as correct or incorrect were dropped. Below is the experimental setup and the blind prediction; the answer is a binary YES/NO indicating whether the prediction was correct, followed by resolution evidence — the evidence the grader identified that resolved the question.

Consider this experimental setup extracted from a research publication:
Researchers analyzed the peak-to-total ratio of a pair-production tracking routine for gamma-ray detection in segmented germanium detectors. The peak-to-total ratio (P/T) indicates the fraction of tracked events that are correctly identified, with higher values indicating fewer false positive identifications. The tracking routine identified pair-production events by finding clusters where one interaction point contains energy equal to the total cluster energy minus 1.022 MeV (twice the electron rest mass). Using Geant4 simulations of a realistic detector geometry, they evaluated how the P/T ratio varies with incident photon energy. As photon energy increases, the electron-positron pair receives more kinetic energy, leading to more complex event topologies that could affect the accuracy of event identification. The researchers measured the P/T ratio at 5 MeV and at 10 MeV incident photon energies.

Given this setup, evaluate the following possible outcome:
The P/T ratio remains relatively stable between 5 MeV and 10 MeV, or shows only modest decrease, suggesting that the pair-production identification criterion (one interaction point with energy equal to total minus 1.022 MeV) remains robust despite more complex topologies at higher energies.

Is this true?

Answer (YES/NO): NO